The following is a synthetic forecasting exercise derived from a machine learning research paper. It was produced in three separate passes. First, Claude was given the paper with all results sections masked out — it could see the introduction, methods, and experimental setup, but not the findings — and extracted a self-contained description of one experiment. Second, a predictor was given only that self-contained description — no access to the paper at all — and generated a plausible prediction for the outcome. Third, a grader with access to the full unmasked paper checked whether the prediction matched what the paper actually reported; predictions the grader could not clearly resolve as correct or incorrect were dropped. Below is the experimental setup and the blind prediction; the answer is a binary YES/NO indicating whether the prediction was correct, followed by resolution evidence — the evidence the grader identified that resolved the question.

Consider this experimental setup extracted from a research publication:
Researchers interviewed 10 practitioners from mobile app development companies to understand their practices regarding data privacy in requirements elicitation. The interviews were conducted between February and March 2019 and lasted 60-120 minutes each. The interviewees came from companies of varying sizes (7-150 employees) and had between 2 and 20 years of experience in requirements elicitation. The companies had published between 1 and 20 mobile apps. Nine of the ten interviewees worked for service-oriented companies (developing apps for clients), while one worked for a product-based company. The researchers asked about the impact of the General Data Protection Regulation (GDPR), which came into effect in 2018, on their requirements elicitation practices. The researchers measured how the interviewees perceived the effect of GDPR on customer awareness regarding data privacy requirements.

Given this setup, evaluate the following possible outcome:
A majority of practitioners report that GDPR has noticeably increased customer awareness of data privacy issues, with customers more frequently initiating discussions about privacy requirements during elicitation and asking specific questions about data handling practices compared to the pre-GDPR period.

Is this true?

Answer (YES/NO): NO